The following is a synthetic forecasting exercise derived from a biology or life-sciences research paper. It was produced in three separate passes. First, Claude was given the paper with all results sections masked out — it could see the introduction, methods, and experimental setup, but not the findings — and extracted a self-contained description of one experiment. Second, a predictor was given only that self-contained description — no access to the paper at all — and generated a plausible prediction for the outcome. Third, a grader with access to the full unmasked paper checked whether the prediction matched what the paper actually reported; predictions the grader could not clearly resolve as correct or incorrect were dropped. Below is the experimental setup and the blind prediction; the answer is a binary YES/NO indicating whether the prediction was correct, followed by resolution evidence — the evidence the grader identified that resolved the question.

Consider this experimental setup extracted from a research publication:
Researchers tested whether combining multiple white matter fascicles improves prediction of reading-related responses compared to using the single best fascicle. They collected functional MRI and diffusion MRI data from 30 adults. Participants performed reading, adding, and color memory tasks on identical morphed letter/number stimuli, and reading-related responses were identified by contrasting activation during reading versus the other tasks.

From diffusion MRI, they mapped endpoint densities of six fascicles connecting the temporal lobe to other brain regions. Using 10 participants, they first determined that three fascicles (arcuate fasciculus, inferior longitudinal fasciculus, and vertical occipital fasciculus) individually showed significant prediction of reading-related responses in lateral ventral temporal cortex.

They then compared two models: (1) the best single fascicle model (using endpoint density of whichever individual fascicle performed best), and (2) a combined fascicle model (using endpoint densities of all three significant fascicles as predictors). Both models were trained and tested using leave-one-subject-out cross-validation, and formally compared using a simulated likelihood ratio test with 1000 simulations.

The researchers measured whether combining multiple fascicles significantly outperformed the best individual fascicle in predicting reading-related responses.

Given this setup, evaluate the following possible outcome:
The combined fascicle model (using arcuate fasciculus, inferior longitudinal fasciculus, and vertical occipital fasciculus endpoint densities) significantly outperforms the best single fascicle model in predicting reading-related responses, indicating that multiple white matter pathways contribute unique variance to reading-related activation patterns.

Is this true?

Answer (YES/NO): YES